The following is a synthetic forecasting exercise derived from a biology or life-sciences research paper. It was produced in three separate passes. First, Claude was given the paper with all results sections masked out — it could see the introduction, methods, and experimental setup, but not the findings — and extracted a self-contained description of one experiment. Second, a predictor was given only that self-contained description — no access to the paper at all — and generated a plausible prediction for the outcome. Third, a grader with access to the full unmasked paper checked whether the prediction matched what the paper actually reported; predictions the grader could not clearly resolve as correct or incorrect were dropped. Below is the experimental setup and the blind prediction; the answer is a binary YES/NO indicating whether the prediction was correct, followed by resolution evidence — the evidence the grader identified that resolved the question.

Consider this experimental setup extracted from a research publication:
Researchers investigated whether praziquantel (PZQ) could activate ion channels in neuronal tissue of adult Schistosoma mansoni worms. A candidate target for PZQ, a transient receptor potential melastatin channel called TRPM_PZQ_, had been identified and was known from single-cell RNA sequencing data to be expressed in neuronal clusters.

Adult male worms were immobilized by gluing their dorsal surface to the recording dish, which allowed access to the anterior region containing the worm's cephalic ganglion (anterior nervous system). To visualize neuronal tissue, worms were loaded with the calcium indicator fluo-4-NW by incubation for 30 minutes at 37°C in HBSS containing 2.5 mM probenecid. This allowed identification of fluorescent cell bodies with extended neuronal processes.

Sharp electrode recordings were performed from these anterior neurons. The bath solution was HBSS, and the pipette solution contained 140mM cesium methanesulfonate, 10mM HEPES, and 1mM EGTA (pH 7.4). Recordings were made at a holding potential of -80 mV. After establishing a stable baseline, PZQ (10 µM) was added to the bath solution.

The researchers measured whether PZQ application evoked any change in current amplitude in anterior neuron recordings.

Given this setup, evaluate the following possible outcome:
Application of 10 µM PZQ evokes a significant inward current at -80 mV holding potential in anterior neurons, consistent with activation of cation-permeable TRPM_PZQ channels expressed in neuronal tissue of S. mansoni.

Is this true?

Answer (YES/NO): YES